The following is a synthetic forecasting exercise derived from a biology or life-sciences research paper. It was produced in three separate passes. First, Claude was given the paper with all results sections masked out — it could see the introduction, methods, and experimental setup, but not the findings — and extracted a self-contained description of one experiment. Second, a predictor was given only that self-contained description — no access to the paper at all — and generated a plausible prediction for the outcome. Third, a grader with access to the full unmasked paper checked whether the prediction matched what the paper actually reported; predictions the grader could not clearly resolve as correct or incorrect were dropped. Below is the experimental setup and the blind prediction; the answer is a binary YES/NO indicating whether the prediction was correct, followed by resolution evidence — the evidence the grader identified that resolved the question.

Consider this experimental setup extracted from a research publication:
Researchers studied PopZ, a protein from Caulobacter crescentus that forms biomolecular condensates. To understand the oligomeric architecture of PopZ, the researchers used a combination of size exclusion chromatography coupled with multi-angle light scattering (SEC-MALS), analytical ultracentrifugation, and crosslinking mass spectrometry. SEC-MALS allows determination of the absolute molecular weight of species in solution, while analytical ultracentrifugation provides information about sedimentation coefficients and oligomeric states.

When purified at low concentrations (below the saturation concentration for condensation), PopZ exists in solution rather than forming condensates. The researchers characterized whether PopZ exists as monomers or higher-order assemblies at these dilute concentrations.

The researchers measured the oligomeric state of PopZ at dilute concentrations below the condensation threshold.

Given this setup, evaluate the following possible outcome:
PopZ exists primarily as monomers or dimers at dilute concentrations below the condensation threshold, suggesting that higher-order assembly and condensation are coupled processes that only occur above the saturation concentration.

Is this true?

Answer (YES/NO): NO